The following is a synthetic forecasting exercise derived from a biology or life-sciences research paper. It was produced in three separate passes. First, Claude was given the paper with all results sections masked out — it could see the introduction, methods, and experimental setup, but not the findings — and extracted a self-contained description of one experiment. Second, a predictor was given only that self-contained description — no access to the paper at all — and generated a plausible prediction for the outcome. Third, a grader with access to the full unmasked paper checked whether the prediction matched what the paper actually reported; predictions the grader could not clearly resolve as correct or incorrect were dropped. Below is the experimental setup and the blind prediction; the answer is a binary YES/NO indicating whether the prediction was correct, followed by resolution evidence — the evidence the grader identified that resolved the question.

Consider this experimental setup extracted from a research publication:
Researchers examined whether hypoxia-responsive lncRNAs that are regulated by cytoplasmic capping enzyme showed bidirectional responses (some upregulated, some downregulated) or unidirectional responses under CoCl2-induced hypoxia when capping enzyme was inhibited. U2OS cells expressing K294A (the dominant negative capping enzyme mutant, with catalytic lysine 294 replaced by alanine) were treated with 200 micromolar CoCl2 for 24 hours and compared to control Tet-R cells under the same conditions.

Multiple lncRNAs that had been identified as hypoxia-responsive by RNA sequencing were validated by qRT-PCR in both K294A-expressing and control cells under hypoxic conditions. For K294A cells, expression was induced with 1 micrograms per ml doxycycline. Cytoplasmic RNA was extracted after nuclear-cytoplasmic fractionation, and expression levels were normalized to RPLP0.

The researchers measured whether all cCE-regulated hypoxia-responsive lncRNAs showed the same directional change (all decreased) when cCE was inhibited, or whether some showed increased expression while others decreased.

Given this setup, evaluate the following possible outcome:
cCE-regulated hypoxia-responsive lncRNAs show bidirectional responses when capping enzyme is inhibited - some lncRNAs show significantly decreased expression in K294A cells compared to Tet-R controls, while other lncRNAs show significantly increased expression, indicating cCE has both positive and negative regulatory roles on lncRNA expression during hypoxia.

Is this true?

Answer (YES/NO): NO